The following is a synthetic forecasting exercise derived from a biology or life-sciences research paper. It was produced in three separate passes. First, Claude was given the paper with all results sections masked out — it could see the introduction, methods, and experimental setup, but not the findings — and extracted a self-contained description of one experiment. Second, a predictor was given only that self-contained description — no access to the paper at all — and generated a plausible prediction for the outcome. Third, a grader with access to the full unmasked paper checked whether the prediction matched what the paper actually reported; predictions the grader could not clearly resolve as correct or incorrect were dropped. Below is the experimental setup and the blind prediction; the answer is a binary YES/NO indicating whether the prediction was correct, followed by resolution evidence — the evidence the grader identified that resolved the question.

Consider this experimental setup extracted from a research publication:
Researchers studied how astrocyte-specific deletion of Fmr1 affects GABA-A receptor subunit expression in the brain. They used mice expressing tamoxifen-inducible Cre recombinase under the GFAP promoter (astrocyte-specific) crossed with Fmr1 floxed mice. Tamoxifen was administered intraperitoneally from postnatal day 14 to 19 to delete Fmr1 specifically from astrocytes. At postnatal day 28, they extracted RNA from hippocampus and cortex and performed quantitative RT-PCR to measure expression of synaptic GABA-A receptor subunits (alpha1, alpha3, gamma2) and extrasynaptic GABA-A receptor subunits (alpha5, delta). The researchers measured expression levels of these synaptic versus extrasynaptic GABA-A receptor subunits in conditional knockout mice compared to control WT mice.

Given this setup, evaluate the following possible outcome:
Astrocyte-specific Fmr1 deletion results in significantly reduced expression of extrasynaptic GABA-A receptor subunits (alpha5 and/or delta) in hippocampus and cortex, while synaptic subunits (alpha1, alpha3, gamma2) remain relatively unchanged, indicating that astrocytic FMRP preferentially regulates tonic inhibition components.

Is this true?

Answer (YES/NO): NO